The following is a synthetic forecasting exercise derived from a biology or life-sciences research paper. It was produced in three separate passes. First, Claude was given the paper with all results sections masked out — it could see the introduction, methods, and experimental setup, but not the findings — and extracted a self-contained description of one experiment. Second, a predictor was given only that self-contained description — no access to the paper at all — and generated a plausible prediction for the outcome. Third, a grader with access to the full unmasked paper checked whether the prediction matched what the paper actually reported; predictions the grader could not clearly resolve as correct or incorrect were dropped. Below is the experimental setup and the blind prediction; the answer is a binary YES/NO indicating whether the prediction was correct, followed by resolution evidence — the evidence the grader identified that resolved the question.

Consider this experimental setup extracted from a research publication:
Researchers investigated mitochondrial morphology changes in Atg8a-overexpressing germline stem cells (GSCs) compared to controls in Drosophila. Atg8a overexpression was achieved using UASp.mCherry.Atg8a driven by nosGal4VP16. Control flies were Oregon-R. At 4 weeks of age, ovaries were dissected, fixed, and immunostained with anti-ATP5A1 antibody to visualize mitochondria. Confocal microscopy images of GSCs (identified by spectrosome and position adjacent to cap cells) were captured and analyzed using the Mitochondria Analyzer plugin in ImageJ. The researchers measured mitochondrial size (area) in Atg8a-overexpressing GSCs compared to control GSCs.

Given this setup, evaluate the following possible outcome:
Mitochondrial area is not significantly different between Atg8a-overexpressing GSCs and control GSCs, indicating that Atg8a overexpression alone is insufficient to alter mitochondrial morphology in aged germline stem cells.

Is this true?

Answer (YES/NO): NO